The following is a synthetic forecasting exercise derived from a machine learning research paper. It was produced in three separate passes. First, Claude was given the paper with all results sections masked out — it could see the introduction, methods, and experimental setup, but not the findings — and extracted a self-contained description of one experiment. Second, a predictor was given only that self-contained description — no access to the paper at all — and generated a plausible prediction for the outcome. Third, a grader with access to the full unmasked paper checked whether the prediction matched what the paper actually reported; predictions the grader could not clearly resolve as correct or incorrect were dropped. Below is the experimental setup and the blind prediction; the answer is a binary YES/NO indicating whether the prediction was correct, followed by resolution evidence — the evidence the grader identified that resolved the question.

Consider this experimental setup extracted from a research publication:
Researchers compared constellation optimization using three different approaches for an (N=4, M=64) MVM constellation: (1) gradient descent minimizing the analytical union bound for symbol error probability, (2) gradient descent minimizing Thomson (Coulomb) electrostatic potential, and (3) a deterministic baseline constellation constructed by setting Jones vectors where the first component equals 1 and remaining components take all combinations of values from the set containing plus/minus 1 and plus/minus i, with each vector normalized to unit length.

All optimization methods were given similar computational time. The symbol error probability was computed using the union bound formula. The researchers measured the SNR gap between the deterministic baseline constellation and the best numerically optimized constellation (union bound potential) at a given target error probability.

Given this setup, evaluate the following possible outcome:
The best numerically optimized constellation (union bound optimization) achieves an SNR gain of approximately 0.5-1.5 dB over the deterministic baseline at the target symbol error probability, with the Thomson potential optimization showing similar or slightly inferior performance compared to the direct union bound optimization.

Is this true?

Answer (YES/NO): NO